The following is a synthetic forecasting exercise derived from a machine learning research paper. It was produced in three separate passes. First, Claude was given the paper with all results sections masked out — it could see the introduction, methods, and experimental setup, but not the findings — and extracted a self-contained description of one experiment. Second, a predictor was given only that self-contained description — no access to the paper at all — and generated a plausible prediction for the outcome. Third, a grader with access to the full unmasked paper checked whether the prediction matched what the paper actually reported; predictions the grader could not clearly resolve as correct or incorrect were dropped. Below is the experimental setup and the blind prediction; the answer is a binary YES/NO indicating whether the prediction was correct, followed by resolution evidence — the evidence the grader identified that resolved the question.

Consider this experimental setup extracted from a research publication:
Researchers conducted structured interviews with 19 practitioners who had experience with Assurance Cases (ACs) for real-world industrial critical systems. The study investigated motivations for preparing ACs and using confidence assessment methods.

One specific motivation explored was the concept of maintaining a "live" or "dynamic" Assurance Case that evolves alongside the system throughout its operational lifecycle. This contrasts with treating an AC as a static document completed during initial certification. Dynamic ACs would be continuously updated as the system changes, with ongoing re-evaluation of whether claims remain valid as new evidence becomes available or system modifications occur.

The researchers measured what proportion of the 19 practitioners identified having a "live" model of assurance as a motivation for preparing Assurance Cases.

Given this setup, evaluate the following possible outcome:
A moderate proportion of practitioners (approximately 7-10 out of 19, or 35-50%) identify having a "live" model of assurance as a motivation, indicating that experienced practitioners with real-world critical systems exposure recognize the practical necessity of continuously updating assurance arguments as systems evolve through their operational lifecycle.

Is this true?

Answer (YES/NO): NO